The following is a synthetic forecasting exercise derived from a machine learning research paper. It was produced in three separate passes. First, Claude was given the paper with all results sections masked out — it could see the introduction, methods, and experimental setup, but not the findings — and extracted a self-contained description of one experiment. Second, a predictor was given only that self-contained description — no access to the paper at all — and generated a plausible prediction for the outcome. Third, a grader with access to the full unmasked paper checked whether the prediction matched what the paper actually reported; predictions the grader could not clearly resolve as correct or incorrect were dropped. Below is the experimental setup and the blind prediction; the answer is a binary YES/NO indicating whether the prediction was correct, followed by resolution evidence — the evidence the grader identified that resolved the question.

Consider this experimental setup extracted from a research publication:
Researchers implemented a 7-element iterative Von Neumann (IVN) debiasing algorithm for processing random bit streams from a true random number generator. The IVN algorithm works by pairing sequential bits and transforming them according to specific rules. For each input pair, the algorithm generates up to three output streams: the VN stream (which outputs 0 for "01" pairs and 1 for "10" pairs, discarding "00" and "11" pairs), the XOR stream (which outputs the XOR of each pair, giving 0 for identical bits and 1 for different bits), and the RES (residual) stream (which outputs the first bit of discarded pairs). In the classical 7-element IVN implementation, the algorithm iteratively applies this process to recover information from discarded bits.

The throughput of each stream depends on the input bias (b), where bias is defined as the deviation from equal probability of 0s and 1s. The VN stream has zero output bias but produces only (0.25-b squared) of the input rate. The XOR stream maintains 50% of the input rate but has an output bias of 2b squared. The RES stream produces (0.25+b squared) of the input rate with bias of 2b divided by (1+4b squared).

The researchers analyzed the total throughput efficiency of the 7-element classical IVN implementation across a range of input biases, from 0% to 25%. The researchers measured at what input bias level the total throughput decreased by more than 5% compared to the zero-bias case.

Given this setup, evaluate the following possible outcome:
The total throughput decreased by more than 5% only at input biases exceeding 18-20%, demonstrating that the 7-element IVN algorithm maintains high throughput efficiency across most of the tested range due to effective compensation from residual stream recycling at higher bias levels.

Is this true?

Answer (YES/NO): NO